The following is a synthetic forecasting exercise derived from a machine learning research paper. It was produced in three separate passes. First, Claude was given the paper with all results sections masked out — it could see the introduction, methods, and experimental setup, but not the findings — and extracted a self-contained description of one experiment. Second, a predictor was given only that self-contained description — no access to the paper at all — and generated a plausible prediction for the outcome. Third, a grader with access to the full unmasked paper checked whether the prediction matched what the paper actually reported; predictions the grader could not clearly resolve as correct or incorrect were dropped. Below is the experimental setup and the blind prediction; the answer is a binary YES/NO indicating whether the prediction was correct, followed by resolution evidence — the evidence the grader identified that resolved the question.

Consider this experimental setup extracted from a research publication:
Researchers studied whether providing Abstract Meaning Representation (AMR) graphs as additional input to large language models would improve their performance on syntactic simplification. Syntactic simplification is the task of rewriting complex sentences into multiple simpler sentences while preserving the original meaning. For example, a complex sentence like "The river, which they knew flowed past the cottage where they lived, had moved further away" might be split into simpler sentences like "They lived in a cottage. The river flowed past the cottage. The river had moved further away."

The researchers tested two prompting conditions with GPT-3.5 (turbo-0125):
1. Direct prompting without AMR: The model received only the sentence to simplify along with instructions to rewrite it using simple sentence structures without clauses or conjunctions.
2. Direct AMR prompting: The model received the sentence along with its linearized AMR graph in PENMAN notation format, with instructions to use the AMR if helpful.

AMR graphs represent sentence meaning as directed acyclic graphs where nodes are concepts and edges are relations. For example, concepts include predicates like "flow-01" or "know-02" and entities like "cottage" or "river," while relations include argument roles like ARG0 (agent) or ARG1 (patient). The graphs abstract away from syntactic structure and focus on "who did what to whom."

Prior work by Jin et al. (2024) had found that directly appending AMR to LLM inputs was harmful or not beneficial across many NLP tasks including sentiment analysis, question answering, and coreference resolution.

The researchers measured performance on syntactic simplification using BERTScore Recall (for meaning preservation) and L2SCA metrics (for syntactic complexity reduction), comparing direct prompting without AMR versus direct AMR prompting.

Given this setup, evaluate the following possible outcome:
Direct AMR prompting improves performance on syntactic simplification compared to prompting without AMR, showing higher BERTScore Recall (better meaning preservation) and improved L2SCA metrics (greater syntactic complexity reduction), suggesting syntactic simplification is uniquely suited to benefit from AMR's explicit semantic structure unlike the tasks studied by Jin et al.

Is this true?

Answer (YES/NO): NO